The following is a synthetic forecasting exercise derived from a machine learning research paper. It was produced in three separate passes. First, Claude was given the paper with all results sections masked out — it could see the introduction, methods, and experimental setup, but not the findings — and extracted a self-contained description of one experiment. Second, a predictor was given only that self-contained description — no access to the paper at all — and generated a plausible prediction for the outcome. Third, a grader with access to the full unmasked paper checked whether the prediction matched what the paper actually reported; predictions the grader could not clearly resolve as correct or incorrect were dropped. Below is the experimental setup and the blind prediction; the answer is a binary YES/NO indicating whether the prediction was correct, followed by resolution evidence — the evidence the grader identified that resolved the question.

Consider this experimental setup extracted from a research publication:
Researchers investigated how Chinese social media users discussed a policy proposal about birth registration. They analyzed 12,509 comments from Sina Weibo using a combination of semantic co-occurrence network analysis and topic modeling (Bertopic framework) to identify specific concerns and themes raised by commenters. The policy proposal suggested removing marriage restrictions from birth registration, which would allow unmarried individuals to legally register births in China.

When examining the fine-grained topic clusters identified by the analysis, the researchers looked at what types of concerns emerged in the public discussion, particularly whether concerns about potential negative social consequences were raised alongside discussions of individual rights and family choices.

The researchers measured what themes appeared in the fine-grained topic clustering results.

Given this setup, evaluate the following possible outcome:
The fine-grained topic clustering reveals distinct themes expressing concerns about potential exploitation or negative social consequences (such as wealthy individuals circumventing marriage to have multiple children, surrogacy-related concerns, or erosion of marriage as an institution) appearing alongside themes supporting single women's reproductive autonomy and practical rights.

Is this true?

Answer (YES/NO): YES